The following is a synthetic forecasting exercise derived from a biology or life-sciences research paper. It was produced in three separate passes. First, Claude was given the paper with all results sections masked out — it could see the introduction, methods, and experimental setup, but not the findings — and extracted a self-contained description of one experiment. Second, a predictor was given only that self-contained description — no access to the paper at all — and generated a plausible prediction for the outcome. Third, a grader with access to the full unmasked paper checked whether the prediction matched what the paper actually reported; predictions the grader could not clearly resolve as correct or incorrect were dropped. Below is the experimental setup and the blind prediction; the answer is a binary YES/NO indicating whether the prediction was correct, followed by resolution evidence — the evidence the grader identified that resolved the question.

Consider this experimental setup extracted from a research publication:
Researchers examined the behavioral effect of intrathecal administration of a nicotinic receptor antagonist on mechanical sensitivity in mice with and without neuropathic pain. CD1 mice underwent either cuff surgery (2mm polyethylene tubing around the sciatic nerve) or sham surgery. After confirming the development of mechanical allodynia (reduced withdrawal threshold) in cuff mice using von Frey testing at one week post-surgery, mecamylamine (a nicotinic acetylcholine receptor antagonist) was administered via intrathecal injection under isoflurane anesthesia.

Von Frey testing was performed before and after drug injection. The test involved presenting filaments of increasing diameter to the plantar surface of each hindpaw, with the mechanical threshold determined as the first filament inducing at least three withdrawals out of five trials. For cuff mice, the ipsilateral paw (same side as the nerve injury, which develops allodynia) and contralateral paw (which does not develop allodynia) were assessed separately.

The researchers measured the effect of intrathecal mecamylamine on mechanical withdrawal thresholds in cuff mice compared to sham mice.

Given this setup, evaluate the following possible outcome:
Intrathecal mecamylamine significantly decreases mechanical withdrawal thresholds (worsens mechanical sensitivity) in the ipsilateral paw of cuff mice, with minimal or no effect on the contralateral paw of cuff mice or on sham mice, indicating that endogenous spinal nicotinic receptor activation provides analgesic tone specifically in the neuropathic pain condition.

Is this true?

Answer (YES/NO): NO